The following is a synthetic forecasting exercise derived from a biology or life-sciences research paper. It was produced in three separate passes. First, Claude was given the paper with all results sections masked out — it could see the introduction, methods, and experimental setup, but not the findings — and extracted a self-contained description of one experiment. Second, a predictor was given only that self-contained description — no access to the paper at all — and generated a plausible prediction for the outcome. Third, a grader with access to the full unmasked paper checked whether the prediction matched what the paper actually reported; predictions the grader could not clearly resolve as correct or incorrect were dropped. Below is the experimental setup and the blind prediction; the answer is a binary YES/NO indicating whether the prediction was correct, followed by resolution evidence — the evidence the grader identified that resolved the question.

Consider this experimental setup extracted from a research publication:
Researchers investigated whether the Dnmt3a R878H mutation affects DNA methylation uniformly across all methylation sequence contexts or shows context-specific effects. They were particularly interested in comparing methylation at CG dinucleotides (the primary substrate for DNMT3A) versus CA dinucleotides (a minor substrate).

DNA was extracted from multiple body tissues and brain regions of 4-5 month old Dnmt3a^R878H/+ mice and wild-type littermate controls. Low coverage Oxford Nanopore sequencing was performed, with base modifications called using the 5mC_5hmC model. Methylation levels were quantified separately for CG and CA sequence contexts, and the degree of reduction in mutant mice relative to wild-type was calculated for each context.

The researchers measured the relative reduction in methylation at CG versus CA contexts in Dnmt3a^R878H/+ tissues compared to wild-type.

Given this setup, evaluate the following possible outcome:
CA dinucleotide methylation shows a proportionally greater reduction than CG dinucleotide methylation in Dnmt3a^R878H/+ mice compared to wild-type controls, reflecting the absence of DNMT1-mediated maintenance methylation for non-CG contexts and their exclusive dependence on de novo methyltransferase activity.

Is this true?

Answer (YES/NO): YES